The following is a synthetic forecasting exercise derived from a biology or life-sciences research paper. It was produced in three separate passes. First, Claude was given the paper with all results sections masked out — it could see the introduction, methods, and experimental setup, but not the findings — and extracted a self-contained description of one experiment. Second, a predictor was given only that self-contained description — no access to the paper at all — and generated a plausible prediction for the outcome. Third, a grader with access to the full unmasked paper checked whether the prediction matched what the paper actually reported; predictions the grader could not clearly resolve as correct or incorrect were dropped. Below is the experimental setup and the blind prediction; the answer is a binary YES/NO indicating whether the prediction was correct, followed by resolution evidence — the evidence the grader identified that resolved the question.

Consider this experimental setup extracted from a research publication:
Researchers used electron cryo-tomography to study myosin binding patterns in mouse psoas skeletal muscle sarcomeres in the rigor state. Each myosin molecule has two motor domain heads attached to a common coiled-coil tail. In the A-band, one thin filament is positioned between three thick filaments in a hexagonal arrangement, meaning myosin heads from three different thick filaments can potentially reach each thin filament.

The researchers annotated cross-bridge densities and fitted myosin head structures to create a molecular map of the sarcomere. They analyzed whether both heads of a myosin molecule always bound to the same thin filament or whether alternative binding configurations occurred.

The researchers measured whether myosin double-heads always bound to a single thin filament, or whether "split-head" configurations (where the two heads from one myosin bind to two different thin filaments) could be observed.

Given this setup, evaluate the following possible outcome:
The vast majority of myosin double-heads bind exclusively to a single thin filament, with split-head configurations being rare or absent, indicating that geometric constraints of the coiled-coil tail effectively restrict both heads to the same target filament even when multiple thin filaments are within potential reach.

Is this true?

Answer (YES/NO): NO